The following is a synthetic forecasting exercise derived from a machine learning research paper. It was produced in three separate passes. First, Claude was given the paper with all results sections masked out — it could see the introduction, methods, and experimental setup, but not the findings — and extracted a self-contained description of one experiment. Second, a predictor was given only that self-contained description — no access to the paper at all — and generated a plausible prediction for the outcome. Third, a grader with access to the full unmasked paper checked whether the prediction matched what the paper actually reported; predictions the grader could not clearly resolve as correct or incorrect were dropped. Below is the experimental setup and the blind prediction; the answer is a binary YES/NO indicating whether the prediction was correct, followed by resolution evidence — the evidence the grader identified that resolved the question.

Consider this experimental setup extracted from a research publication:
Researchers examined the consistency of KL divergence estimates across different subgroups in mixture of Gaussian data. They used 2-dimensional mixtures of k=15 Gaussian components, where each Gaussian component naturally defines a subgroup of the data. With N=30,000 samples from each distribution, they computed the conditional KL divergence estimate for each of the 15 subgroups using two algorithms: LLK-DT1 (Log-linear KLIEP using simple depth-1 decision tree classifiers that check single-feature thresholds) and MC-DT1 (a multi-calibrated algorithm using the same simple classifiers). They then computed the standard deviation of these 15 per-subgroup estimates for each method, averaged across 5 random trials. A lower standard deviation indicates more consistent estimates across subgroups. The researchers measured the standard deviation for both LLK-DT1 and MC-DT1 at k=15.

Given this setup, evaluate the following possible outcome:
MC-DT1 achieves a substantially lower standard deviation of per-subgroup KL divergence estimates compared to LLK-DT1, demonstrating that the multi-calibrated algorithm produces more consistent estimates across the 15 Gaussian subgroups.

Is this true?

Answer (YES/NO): NO